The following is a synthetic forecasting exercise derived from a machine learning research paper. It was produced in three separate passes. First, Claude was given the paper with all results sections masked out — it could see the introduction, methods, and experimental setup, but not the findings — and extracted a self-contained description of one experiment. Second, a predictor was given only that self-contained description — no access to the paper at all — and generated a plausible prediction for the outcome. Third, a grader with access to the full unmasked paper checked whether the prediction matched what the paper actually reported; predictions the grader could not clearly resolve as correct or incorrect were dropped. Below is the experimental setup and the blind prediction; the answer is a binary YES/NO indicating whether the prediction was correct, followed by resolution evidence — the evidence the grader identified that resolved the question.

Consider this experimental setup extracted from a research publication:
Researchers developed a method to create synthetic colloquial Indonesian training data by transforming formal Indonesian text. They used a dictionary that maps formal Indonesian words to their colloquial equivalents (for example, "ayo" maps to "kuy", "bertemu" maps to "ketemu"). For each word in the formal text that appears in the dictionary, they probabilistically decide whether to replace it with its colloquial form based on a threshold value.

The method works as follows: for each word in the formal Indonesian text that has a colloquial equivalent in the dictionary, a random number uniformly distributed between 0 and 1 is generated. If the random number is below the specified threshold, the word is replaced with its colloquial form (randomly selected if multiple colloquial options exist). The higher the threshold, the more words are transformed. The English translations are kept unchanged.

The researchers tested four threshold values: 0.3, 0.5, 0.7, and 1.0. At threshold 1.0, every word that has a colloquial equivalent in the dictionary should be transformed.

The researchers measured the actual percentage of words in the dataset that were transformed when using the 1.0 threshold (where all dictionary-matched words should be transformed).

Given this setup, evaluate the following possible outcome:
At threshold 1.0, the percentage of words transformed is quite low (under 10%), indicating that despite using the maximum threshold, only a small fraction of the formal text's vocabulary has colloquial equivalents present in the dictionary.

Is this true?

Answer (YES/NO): NO